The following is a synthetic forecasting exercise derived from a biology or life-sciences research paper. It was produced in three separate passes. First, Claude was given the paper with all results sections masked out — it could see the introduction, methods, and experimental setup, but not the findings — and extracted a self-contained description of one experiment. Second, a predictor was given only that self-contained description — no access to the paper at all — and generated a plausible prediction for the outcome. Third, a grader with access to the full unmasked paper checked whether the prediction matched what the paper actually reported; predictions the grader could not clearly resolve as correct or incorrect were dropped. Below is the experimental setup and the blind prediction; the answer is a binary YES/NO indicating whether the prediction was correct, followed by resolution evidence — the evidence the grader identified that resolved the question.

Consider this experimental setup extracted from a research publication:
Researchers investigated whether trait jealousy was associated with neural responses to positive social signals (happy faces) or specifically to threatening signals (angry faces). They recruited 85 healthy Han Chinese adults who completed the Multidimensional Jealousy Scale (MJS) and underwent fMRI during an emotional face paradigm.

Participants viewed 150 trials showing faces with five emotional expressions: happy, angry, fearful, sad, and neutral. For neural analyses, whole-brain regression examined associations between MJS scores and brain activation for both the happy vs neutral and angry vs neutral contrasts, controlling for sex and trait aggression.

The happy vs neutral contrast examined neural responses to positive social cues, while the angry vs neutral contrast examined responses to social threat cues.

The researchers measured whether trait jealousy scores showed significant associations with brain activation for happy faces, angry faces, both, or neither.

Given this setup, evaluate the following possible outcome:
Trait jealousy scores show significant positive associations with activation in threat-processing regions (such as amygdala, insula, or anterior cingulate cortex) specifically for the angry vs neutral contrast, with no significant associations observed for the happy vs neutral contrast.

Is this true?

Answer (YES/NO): NO